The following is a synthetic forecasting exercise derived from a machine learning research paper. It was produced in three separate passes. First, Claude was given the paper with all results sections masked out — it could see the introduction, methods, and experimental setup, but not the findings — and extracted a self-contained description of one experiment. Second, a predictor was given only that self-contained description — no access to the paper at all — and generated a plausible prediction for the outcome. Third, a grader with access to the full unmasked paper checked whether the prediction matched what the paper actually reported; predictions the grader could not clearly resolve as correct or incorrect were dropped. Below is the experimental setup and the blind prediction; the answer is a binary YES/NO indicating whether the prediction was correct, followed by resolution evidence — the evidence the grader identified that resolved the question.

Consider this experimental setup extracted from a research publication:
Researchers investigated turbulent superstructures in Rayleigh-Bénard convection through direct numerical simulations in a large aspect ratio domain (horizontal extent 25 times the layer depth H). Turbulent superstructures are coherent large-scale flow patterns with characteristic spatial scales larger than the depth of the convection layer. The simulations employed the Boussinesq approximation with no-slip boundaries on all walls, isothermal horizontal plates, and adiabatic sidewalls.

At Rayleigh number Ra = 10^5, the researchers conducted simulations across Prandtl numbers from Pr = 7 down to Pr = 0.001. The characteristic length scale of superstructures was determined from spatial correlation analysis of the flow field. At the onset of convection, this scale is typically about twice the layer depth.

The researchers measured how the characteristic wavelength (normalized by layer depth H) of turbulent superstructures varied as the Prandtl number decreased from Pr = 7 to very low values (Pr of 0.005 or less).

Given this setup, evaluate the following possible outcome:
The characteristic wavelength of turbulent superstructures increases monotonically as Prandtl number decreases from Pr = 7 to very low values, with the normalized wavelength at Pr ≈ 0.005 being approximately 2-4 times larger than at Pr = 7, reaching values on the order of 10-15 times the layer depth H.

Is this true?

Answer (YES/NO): NO